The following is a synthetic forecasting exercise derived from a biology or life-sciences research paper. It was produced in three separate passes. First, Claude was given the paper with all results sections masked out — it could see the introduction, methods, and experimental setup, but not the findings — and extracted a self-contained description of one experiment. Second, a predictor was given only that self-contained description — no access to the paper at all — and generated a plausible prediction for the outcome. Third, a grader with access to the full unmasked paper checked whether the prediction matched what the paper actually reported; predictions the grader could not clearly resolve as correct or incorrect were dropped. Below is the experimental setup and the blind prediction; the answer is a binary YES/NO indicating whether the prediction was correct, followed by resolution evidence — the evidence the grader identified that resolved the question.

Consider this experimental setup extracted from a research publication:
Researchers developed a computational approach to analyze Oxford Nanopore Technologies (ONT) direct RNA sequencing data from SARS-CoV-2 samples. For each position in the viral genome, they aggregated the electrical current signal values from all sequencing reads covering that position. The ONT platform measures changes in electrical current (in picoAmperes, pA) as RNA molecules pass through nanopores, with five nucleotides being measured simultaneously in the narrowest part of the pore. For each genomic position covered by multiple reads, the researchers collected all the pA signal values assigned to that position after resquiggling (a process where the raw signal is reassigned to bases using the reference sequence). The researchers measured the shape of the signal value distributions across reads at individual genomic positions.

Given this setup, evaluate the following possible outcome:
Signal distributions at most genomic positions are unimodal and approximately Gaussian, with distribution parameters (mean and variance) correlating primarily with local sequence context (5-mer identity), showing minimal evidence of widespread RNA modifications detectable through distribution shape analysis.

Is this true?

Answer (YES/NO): NO